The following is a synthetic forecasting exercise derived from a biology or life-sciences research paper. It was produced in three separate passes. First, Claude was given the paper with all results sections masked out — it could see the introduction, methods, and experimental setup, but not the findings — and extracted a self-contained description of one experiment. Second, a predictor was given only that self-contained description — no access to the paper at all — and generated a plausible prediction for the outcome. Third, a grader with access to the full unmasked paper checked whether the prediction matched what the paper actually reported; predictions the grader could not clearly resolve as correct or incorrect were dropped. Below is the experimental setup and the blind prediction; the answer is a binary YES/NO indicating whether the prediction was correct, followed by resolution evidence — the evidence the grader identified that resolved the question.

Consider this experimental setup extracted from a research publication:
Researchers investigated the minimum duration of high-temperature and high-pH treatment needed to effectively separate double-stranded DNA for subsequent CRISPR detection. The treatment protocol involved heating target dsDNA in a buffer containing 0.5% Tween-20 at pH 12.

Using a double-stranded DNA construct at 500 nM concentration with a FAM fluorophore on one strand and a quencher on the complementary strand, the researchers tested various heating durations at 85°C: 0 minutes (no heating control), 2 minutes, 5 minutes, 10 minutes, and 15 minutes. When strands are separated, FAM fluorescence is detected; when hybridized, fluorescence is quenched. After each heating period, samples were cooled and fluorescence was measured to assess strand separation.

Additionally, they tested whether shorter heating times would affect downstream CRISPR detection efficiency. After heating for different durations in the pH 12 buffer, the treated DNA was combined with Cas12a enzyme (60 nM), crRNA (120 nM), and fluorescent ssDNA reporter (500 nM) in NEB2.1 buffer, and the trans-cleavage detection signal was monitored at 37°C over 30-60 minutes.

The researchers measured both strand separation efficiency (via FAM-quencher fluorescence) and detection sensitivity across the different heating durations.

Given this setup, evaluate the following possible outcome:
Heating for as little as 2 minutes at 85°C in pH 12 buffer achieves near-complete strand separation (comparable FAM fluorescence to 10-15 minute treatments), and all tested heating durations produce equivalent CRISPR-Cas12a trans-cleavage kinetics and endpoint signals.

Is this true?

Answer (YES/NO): NO